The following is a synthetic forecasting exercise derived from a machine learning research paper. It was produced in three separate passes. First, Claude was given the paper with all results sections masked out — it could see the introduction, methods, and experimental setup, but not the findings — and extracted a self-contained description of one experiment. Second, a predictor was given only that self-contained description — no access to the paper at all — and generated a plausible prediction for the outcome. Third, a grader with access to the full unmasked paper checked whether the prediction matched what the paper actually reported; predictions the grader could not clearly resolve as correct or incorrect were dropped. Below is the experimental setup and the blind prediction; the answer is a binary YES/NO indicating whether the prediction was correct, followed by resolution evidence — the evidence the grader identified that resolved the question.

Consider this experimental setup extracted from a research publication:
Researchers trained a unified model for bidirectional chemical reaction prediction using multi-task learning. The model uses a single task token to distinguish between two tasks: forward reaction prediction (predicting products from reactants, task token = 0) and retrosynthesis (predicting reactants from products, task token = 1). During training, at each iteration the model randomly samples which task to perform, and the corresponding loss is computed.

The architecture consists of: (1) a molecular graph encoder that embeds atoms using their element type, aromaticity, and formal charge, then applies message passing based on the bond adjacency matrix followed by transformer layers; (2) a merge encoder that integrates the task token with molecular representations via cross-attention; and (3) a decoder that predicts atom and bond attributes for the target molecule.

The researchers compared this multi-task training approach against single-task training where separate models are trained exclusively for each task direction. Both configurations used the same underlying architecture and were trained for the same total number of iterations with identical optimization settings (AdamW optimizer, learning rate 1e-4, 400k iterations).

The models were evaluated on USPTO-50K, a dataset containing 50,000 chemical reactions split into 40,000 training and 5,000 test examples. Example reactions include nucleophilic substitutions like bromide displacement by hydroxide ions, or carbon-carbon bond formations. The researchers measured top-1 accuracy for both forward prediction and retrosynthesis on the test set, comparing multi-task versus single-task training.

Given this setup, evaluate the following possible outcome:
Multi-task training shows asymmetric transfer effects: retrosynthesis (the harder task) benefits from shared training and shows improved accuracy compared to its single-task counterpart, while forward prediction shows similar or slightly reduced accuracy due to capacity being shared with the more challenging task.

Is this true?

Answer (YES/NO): YES